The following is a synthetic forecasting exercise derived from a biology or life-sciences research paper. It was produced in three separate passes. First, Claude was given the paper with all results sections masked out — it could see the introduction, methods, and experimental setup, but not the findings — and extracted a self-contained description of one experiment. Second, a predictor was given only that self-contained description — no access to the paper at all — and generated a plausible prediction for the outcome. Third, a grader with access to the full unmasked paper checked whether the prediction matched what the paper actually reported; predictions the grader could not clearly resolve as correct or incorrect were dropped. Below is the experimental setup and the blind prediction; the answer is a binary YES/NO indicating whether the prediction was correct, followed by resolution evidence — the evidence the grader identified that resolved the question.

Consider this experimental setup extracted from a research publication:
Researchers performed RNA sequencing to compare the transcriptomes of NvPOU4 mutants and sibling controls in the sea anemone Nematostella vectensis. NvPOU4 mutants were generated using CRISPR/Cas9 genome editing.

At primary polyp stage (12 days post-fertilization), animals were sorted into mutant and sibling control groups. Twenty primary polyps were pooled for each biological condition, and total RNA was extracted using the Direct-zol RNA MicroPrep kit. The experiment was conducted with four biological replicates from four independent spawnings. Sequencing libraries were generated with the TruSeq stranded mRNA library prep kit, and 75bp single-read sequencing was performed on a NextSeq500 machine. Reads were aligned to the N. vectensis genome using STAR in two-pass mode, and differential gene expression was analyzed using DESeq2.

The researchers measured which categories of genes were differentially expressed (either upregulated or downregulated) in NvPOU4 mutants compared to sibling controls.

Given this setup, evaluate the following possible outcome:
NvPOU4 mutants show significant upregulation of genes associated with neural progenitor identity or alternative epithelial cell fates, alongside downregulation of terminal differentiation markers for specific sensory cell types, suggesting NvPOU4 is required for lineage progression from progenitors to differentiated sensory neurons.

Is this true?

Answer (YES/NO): NO